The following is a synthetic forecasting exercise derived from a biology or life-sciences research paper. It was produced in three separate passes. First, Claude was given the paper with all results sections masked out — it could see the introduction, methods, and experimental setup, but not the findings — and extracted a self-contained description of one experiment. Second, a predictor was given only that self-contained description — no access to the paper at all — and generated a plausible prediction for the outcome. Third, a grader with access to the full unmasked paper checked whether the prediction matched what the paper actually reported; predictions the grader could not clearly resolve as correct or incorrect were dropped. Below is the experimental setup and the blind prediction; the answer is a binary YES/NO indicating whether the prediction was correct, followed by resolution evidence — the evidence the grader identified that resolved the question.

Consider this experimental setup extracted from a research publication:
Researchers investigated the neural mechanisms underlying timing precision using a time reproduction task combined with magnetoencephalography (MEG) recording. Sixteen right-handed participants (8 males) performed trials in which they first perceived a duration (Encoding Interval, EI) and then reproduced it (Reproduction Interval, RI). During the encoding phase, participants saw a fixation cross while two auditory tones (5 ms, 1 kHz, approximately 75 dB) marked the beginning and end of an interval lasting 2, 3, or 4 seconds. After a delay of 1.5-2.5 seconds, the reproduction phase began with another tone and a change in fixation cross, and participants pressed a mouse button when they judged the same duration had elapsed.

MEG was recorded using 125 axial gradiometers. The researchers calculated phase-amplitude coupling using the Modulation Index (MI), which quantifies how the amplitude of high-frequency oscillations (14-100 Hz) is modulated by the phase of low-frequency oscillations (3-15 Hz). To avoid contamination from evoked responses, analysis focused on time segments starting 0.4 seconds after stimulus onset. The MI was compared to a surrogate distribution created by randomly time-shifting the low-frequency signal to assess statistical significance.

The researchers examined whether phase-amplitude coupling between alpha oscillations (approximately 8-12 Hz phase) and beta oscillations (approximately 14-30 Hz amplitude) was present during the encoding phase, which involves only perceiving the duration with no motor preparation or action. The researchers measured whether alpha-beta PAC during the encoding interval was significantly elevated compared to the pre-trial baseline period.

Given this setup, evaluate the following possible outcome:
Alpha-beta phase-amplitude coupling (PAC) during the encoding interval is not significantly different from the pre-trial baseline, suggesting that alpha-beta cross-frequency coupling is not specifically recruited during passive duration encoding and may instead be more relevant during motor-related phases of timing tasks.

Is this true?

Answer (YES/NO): NO